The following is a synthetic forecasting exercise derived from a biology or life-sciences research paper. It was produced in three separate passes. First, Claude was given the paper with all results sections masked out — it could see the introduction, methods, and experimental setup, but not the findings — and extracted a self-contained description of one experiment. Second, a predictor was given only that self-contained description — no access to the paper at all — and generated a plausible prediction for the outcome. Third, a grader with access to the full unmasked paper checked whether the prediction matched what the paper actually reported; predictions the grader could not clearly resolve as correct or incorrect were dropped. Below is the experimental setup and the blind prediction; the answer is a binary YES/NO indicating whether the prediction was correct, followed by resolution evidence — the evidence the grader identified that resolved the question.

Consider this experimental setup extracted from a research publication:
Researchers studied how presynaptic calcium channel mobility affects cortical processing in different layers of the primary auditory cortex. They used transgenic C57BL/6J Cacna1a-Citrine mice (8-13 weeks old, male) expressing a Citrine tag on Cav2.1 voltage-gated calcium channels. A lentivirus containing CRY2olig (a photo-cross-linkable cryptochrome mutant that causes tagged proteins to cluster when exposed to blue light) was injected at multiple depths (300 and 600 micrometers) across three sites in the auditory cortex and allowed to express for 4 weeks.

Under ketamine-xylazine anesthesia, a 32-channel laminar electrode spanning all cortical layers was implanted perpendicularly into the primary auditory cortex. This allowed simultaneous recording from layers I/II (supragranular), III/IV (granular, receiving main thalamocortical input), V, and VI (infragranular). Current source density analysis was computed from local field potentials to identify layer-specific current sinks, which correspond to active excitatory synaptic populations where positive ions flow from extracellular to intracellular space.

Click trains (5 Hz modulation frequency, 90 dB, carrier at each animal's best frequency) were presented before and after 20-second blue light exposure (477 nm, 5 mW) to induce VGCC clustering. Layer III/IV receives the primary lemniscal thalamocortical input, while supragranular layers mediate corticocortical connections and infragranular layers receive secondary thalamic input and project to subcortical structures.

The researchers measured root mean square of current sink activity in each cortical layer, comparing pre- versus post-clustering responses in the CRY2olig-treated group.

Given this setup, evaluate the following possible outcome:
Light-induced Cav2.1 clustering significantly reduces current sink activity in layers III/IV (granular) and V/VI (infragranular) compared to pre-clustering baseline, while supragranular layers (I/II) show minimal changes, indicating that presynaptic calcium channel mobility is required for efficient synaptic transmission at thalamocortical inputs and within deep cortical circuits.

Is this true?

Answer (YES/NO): NO